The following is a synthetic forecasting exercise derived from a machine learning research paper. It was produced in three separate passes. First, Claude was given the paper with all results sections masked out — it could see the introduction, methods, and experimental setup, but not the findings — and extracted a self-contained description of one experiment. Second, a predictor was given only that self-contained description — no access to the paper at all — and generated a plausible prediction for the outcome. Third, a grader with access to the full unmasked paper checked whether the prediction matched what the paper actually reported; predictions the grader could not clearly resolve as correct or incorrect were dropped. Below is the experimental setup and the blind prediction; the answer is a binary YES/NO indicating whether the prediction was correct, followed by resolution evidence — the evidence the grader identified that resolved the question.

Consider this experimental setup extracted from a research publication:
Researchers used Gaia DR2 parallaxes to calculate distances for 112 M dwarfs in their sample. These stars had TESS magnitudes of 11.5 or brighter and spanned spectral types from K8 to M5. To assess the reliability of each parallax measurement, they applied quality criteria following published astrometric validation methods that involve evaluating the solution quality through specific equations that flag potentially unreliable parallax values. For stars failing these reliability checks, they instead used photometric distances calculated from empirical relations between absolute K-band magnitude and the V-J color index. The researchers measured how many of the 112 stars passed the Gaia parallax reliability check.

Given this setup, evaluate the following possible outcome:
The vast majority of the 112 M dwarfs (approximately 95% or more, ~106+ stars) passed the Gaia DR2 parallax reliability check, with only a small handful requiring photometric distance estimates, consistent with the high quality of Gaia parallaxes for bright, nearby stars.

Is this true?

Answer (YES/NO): NO